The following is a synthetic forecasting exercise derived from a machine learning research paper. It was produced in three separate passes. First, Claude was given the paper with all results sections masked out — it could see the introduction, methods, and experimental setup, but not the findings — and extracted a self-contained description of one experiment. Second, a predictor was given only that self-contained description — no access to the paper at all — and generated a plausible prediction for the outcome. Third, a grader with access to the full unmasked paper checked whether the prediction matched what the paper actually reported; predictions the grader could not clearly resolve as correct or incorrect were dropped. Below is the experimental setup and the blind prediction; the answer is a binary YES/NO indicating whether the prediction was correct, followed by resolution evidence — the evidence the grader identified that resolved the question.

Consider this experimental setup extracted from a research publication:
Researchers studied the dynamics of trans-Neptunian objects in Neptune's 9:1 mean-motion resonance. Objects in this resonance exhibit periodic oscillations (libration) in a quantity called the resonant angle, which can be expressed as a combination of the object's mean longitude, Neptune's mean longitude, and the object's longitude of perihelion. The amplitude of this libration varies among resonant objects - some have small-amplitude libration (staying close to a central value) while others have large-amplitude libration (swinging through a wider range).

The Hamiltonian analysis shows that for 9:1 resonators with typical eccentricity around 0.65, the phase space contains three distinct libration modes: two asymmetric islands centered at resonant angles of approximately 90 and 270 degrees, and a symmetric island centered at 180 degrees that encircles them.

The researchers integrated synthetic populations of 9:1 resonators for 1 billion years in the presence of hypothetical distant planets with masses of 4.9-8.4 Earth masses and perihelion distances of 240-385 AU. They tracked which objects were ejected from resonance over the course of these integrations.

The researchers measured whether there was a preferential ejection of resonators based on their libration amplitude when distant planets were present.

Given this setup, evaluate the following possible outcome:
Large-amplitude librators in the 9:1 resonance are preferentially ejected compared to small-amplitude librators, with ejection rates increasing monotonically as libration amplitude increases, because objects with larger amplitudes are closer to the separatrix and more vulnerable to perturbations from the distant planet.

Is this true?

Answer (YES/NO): NO